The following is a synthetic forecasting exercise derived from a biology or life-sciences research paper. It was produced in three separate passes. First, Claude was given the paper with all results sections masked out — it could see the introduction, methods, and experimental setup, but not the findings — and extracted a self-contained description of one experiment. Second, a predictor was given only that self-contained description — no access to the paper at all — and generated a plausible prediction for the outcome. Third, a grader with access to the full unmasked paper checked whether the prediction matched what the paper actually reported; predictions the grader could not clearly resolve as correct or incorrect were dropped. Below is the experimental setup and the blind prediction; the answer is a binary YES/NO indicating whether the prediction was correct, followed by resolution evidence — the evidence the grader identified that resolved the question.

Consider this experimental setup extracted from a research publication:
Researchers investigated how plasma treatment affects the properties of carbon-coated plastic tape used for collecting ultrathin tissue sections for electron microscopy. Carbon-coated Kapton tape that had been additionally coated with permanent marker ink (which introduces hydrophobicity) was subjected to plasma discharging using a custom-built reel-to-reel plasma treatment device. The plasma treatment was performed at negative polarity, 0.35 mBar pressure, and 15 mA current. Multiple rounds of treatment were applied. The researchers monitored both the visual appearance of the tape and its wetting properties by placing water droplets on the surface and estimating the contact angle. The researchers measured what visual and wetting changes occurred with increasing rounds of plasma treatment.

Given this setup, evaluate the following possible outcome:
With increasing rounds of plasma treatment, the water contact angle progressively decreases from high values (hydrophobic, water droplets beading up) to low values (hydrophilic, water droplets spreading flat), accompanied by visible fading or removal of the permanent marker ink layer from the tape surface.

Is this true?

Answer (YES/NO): YES